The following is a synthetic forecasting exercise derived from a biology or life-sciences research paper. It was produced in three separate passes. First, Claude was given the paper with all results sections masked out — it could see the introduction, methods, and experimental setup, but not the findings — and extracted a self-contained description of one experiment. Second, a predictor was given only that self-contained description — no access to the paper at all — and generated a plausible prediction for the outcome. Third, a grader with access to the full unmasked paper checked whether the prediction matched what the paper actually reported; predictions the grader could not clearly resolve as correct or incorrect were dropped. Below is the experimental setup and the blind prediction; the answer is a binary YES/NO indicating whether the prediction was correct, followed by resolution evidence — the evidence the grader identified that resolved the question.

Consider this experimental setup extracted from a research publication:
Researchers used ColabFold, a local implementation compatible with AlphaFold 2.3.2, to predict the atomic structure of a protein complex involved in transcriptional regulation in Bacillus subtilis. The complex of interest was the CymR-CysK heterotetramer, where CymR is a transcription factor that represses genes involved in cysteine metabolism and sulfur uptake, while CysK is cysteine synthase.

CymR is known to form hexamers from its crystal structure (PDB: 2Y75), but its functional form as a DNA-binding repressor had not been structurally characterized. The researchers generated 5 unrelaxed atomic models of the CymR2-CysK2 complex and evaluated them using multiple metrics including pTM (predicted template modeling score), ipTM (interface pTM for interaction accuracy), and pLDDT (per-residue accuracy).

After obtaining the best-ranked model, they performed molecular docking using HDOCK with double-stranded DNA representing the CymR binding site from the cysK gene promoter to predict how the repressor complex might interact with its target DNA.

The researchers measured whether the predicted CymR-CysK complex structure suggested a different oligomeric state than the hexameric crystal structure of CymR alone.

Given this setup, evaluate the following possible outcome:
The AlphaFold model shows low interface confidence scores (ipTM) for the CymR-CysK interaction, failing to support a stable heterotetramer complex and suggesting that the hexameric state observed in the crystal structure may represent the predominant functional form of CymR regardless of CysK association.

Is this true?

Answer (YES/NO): NO